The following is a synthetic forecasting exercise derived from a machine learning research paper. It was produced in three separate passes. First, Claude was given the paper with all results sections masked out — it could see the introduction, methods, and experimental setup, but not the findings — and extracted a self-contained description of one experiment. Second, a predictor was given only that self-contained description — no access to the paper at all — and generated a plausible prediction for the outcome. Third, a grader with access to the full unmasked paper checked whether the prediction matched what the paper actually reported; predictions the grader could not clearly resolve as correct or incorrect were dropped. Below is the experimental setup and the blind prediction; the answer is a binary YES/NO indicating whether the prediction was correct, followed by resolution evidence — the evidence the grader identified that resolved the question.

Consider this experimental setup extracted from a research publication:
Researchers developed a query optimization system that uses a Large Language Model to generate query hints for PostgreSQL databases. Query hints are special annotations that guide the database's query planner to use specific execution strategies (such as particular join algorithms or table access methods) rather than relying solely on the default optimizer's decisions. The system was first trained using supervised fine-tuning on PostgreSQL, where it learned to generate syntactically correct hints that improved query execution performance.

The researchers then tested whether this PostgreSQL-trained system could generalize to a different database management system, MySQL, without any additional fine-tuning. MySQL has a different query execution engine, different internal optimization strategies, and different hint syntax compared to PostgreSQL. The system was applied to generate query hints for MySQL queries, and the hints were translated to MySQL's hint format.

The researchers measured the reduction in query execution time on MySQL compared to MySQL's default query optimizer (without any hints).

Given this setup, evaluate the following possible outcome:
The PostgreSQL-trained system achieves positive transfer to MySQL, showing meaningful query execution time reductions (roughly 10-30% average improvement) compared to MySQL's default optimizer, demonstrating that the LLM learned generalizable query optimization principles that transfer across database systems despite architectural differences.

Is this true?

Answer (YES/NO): YES